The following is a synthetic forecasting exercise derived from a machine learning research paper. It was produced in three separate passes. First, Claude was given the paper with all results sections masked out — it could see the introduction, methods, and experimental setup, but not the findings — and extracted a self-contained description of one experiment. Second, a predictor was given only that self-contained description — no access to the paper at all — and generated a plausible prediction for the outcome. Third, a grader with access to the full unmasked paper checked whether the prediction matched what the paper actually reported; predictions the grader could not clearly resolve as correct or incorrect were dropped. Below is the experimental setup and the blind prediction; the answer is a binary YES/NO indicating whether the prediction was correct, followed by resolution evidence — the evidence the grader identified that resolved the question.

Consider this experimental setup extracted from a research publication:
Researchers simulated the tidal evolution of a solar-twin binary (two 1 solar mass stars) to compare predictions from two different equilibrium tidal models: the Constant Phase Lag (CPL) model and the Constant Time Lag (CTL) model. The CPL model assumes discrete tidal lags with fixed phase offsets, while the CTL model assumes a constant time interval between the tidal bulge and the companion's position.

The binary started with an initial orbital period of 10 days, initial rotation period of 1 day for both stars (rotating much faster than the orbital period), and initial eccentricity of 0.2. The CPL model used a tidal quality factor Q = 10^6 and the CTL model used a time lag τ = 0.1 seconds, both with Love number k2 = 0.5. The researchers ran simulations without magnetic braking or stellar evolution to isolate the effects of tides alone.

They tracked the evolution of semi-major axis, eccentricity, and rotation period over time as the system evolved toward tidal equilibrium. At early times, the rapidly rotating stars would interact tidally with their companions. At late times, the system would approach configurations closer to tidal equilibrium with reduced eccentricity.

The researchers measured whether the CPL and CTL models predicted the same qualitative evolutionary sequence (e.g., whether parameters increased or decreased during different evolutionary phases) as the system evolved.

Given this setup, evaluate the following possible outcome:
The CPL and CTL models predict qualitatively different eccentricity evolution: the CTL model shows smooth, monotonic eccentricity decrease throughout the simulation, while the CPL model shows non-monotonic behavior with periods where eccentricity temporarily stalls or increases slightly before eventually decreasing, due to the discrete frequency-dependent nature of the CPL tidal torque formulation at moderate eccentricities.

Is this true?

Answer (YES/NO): NO